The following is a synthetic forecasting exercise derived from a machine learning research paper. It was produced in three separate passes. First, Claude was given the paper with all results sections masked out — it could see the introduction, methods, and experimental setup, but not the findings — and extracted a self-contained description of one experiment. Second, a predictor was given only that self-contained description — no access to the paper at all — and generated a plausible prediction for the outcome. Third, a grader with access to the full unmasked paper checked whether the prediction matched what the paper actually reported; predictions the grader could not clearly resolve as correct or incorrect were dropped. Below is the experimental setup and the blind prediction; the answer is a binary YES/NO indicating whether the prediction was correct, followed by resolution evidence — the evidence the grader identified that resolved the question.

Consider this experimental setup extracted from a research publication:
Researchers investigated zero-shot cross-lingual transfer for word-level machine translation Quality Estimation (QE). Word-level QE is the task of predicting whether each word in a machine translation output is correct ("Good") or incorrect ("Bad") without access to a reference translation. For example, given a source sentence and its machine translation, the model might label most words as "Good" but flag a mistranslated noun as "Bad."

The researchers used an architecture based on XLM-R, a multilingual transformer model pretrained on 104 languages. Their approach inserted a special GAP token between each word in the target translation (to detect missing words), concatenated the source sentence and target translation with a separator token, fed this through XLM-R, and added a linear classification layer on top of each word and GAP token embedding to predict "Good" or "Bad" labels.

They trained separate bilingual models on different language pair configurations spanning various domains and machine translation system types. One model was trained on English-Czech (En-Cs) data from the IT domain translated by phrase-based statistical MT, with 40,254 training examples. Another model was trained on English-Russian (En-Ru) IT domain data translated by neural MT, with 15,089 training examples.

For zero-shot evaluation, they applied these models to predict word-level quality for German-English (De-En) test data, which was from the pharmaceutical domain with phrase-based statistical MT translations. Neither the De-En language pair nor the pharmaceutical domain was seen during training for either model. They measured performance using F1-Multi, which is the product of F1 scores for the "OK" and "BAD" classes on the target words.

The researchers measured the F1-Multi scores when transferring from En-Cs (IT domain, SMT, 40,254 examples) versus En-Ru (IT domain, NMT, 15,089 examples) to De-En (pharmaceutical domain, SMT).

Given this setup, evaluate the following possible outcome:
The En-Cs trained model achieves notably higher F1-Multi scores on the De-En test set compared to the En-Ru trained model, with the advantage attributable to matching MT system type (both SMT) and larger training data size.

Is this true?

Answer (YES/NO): NO